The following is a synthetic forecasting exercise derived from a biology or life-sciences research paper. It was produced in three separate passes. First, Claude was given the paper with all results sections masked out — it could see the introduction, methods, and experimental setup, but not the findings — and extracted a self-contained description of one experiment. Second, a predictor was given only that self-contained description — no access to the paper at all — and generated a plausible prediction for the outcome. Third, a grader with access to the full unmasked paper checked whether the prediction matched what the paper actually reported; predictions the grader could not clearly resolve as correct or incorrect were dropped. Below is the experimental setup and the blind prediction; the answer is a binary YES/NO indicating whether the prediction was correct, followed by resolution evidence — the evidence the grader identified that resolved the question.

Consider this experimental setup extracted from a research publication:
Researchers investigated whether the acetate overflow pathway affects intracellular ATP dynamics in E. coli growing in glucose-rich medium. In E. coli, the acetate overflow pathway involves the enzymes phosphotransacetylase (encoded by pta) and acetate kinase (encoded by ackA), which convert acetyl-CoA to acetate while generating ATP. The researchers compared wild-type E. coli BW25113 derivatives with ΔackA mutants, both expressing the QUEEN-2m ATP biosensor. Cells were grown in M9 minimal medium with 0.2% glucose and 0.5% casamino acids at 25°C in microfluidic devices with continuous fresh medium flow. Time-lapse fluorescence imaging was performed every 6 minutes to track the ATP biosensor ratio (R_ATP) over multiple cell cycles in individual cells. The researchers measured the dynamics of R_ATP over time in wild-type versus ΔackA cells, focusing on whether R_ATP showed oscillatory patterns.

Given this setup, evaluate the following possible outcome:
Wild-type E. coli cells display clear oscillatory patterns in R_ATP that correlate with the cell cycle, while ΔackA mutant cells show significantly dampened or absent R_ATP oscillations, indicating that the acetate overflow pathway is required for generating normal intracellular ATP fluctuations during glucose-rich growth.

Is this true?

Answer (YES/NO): YES